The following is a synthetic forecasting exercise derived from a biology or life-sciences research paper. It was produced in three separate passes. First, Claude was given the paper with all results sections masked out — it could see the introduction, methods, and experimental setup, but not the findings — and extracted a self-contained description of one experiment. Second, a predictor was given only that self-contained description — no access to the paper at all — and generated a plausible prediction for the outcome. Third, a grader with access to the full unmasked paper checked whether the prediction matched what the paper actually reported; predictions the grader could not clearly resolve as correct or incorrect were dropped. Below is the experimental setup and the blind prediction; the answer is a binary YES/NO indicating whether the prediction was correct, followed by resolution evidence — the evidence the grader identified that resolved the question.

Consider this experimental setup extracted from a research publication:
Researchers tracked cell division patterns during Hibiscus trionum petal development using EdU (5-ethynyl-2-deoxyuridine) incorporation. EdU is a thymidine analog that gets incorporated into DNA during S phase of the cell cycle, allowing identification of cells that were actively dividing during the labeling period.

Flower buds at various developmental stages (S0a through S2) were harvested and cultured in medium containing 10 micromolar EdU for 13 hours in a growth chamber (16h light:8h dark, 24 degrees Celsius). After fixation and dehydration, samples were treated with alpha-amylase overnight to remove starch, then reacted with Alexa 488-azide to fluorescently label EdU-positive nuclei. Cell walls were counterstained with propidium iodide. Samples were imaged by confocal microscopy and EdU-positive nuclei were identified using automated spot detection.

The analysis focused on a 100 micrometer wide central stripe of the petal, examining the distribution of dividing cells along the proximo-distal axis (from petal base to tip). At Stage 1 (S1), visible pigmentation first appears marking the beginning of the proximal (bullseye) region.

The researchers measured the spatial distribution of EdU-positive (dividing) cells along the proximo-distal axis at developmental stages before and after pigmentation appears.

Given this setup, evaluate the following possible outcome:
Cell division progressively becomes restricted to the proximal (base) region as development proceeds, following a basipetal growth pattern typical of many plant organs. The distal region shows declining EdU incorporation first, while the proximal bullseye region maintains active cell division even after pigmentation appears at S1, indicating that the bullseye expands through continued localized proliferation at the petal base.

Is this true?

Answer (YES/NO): NO